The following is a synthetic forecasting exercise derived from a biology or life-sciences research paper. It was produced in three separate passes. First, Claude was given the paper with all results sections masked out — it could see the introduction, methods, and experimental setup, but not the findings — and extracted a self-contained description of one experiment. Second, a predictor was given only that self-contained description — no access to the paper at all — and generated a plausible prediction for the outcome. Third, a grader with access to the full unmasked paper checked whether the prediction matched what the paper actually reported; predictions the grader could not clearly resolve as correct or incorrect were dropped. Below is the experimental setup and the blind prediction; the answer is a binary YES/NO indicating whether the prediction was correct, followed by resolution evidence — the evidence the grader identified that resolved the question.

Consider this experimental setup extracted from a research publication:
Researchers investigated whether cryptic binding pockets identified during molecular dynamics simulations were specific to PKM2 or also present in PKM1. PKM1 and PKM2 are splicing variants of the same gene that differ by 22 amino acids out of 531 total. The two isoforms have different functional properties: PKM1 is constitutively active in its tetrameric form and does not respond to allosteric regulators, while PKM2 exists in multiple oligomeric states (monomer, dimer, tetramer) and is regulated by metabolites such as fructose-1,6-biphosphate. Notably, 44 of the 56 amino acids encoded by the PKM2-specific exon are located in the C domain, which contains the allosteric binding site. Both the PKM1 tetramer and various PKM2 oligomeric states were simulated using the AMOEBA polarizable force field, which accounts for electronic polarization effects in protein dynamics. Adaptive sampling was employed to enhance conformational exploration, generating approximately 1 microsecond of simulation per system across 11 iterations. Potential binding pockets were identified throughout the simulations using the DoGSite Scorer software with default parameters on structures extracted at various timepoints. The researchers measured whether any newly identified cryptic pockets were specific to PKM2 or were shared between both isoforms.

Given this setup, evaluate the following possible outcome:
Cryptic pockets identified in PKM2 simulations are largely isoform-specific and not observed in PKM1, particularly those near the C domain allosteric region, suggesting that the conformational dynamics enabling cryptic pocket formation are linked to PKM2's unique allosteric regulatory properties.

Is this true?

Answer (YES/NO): NO